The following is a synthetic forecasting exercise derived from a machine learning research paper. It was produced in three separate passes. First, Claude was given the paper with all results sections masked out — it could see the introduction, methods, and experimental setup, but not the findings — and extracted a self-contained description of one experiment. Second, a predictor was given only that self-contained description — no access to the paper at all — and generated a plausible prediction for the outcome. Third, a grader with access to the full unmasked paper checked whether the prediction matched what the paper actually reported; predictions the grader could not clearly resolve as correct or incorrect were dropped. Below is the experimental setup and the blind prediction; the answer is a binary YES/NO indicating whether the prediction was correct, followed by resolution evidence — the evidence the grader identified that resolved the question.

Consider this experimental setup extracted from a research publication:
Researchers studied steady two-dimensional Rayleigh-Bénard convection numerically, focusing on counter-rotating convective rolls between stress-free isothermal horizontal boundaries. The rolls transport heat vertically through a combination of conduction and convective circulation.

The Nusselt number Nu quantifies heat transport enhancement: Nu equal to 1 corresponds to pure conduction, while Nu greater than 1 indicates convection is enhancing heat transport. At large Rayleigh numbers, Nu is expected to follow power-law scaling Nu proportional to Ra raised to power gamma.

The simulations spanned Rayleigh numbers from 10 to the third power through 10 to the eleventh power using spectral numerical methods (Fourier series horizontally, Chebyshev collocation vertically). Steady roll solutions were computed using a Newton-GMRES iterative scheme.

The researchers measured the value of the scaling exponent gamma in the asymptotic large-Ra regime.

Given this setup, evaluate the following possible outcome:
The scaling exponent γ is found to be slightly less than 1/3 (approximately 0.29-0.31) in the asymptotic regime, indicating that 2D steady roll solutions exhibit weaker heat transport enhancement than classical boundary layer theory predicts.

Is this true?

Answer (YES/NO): NO